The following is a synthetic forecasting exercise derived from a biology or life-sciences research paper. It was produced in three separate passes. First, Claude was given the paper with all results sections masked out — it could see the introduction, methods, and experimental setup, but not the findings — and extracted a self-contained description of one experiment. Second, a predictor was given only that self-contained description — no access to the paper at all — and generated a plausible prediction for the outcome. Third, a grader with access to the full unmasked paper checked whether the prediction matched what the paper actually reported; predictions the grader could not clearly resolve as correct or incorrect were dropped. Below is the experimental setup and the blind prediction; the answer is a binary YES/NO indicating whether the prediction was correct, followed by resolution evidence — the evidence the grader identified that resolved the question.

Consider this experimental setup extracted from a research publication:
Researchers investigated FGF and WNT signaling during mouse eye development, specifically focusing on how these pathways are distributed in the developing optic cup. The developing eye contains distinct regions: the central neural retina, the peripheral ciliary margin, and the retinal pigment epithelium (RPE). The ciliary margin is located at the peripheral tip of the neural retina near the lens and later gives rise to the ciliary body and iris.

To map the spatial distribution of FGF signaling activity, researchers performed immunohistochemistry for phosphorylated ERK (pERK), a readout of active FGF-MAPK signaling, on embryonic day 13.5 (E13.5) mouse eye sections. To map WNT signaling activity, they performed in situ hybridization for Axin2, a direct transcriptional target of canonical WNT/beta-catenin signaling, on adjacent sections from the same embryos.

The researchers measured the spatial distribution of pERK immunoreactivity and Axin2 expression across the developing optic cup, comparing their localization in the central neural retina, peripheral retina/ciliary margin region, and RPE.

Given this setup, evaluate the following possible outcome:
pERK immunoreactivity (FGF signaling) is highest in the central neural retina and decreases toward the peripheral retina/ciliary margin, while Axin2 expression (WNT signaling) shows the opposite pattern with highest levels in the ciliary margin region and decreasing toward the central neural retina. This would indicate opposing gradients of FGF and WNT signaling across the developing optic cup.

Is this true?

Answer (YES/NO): YES